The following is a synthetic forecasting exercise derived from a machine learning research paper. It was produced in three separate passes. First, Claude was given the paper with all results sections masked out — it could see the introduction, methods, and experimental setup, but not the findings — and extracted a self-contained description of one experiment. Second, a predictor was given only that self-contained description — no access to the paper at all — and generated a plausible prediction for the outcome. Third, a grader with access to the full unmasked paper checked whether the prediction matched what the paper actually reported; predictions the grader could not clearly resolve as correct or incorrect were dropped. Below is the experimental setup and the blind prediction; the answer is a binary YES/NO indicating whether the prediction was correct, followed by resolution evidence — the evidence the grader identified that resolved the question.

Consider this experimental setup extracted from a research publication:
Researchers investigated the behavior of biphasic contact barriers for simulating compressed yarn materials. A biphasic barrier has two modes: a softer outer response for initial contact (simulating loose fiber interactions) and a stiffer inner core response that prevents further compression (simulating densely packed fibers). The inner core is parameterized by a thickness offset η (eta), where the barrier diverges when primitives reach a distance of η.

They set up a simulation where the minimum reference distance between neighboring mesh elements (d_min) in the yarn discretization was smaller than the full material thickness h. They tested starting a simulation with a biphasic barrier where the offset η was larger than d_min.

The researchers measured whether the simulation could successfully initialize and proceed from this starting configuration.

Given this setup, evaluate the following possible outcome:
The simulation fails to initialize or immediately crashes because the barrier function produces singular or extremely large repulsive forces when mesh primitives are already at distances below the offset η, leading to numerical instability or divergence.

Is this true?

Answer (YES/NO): YES